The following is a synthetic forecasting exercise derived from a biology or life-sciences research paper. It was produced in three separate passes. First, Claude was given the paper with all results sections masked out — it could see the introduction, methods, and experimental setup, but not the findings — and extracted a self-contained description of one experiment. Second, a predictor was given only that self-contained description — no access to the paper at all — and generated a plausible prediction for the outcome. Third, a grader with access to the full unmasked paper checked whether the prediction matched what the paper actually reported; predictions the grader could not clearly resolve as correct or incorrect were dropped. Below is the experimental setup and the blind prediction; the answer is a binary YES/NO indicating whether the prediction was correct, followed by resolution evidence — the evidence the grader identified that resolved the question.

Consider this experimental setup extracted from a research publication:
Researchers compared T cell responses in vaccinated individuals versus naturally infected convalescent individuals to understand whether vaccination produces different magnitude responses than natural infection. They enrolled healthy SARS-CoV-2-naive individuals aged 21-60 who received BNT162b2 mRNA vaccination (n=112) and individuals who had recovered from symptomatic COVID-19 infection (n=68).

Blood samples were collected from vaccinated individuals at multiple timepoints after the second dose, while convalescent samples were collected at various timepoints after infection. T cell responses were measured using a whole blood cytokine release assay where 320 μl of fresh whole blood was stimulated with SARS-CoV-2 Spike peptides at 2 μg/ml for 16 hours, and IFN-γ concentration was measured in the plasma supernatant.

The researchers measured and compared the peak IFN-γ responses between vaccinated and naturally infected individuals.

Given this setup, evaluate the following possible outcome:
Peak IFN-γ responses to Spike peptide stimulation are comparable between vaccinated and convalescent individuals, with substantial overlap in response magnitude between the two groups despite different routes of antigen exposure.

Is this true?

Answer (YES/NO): YES